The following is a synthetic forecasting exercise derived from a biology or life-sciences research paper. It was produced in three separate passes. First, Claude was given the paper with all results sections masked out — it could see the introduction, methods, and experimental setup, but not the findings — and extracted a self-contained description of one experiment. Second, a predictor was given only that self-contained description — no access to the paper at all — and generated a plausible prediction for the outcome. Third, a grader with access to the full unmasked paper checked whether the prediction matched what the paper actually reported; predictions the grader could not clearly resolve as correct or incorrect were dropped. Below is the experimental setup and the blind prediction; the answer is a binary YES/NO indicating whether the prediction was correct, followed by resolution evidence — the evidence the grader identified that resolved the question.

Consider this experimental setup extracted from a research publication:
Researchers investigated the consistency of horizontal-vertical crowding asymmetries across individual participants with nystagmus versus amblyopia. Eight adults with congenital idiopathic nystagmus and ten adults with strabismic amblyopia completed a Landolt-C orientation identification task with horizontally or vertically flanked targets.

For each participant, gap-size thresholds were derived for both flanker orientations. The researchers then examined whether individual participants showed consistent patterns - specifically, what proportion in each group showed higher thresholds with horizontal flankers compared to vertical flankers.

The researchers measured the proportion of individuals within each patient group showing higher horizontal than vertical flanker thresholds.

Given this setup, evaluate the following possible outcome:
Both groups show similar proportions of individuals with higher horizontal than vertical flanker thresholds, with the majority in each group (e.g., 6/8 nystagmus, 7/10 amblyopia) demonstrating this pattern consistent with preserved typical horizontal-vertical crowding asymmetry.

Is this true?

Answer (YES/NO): NO